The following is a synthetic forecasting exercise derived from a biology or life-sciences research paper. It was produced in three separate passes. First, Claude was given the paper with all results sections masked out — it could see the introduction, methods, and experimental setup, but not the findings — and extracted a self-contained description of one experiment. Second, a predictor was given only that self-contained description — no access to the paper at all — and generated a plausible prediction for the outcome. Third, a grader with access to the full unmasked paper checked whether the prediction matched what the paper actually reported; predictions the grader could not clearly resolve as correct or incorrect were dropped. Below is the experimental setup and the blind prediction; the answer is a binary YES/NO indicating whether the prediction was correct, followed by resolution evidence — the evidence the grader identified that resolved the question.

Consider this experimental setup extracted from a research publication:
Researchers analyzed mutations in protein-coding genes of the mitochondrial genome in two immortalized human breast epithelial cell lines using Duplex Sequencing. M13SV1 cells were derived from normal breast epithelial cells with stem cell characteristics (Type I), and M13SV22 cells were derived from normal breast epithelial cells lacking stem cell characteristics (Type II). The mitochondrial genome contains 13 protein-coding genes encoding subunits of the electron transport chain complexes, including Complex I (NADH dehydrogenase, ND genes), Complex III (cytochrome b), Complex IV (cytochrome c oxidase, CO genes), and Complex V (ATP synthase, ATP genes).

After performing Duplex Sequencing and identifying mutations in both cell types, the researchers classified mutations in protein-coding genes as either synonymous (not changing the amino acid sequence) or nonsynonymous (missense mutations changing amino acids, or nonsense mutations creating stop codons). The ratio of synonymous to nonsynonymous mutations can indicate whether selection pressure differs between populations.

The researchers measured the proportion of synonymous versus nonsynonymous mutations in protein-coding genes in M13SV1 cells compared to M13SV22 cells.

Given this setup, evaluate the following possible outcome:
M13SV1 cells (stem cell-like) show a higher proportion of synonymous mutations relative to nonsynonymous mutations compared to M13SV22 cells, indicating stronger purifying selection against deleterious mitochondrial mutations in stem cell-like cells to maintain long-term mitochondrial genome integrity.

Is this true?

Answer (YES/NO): NO